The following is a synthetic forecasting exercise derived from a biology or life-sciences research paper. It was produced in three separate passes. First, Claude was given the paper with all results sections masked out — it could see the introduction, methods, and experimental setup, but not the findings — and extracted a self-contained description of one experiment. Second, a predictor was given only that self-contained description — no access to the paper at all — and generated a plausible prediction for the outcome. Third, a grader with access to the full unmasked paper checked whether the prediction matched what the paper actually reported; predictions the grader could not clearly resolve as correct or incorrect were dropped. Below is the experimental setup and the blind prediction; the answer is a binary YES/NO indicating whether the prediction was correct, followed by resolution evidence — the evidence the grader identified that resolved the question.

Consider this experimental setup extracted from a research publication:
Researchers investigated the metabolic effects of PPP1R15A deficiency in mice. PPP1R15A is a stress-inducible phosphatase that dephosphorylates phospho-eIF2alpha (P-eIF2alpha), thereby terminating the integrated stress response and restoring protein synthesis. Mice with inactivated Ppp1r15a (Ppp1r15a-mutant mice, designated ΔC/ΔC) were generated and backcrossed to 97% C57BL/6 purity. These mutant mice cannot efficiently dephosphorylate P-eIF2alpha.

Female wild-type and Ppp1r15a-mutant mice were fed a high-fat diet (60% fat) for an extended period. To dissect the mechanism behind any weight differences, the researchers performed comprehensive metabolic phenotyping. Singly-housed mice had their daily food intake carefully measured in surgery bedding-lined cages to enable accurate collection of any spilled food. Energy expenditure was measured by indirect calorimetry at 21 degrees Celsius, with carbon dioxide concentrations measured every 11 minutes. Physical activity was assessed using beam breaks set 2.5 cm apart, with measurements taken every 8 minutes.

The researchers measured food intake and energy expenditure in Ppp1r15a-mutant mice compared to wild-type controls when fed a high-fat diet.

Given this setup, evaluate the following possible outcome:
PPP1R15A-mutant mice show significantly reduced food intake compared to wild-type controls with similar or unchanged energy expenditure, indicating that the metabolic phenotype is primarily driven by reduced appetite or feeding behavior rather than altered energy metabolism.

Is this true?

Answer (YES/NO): YES